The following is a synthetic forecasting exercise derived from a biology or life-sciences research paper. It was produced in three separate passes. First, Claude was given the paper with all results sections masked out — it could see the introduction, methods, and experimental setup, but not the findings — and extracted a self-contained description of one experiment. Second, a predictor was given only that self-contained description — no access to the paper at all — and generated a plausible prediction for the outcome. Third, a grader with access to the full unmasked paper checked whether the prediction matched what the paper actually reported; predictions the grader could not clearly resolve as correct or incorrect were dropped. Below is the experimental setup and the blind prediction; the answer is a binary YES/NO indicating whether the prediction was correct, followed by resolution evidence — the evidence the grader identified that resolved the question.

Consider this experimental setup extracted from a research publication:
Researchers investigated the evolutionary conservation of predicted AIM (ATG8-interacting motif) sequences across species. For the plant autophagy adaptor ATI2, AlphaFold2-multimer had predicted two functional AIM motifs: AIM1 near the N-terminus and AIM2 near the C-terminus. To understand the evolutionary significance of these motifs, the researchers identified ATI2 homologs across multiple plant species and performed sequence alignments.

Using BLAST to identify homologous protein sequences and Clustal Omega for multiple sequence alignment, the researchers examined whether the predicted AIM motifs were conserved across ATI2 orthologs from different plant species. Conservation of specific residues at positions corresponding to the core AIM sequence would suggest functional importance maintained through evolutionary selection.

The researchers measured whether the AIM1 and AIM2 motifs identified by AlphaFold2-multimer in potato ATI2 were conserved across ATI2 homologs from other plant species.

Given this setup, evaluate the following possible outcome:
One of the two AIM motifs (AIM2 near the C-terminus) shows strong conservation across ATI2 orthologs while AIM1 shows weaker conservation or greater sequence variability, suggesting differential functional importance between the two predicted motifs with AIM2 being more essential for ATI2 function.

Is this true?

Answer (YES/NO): NO